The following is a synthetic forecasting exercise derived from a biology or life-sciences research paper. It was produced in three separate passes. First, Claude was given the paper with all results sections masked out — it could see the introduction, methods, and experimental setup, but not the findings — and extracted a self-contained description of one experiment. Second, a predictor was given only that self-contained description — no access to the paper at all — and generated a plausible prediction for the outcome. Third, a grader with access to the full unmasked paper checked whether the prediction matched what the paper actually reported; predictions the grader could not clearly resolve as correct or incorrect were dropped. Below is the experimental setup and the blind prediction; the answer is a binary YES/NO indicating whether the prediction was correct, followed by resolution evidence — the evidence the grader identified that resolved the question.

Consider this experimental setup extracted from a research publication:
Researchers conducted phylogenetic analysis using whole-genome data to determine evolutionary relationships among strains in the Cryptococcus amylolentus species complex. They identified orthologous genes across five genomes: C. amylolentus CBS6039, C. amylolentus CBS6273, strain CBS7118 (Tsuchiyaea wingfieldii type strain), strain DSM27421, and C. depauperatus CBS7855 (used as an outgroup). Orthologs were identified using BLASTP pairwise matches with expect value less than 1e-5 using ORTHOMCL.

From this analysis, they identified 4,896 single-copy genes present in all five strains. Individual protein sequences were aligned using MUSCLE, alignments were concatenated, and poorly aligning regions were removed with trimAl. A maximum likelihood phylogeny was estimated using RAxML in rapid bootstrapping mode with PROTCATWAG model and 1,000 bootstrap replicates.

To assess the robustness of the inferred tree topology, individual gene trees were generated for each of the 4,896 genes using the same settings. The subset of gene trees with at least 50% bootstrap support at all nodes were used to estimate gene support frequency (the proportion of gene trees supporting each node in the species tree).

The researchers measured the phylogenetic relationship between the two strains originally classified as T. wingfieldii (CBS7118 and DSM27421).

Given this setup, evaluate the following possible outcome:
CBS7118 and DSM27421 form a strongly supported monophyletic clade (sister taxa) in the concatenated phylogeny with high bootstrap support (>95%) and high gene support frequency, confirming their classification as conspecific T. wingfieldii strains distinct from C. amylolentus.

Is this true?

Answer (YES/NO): NO